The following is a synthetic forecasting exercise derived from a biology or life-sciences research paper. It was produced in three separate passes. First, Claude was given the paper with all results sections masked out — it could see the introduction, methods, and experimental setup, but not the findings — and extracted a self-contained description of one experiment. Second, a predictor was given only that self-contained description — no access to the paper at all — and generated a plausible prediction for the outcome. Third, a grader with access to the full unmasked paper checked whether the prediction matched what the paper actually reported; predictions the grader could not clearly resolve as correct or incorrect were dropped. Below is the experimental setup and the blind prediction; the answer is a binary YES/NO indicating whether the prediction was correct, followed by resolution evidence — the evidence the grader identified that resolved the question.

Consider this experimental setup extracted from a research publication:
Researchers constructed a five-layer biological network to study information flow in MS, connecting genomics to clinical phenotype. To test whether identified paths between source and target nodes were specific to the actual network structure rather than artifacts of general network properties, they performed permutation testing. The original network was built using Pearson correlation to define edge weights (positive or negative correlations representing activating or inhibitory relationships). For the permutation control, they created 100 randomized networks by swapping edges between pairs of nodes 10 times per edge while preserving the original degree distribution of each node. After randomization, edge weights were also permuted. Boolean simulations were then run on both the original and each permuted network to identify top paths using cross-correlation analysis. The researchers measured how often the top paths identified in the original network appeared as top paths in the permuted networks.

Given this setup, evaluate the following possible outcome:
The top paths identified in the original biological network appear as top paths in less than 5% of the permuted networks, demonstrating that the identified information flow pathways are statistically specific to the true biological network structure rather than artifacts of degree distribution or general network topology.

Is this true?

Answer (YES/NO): NO